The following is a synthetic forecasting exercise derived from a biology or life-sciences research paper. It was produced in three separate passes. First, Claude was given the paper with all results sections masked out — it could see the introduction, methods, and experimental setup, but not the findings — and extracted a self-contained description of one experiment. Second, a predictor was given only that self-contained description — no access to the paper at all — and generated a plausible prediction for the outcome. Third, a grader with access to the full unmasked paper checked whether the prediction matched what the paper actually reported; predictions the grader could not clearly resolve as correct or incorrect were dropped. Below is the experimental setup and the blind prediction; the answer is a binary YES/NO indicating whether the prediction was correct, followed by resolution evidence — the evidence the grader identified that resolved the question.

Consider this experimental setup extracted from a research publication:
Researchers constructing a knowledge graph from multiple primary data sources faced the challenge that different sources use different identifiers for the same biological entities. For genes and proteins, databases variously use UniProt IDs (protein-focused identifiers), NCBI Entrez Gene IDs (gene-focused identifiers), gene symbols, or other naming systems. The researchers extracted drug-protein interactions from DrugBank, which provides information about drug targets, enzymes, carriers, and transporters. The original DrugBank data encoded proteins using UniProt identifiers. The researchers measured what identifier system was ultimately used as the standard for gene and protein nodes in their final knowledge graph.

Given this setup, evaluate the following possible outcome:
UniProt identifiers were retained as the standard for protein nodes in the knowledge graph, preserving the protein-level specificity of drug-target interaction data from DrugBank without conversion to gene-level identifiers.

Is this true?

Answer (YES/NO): NO